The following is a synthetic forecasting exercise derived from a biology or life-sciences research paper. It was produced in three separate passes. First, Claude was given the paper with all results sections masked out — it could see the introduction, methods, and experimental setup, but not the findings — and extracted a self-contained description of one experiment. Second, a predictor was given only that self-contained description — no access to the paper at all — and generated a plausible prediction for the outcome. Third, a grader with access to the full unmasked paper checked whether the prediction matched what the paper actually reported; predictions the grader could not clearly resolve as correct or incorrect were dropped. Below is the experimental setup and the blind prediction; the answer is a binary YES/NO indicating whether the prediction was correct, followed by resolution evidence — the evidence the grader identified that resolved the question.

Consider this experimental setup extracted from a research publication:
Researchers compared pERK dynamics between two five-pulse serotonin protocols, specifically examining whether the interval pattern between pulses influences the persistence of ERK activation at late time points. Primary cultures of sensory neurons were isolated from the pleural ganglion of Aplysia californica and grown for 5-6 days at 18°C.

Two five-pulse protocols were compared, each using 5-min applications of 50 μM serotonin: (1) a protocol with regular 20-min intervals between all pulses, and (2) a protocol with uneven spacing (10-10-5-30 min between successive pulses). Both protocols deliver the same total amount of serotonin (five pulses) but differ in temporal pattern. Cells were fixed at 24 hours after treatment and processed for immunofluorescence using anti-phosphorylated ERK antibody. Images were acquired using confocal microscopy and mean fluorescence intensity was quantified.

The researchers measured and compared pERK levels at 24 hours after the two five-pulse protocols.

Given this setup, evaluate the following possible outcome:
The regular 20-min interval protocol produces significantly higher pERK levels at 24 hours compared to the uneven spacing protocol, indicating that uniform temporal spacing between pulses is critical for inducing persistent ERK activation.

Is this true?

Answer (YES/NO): NO